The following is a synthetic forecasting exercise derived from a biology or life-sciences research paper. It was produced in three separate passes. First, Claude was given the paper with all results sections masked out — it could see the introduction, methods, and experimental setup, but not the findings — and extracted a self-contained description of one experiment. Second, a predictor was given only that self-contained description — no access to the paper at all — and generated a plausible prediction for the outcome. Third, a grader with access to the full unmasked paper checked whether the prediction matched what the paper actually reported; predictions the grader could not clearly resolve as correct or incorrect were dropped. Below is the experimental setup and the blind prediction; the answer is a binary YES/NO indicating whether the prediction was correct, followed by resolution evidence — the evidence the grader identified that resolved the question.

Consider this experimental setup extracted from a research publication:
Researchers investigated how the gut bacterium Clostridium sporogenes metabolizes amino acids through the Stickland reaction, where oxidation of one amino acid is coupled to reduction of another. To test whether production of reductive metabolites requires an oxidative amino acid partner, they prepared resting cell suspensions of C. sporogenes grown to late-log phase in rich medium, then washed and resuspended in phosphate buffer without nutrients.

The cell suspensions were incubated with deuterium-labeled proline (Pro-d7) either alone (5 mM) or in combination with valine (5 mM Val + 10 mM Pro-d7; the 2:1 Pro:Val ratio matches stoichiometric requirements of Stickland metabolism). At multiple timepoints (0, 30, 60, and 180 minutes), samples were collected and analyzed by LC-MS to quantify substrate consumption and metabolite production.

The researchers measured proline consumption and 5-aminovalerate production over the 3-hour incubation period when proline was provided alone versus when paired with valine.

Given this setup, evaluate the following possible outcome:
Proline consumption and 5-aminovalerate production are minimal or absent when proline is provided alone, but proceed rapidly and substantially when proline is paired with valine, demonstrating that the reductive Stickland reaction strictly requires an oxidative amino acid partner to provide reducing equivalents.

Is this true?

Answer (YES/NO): NO